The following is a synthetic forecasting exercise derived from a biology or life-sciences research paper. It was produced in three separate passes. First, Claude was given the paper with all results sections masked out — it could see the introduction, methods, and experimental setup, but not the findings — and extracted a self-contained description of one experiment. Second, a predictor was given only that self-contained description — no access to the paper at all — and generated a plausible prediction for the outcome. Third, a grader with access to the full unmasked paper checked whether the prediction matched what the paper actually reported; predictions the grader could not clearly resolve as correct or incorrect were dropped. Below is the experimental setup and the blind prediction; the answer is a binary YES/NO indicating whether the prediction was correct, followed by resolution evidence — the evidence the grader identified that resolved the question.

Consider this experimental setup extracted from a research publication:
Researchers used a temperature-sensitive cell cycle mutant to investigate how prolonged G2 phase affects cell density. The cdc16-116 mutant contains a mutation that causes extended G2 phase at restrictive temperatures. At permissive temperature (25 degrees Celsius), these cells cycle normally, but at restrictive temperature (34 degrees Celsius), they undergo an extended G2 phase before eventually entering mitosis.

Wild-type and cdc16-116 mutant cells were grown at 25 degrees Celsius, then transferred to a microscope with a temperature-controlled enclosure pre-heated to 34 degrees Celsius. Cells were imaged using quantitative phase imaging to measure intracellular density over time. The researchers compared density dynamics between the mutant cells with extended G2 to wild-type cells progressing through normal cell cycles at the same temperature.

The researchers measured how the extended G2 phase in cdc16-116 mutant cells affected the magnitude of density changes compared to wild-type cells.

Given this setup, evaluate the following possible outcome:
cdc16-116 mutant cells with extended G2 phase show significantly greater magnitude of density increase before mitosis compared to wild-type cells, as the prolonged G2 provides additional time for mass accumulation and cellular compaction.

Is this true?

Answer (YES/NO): NO